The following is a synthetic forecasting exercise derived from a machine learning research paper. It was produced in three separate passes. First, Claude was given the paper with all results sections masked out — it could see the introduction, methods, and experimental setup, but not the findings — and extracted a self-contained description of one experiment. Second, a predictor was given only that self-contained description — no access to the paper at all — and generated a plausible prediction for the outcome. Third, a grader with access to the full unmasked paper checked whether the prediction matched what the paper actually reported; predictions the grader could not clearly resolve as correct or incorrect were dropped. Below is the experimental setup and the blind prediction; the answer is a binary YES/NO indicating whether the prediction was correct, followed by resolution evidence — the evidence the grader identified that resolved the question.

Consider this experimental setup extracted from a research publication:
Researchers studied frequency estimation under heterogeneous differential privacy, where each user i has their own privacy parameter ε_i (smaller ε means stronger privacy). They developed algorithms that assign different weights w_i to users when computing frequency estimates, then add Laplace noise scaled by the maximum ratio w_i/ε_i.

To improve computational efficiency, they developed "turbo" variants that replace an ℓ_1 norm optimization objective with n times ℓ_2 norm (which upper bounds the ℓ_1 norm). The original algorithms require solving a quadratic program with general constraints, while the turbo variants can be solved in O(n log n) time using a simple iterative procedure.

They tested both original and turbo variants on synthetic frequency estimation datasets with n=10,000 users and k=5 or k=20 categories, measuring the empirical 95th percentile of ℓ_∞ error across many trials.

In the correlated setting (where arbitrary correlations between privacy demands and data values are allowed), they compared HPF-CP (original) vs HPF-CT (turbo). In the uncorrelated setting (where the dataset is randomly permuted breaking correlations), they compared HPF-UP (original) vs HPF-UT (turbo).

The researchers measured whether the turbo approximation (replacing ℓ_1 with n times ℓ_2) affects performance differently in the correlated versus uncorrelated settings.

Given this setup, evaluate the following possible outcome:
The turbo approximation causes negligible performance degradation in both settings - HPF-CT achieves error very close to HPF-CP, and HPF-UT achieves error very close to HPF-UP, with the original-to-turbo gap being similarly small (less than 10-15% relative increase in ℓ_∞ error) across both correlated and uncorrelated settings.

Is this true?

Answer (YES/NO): NO